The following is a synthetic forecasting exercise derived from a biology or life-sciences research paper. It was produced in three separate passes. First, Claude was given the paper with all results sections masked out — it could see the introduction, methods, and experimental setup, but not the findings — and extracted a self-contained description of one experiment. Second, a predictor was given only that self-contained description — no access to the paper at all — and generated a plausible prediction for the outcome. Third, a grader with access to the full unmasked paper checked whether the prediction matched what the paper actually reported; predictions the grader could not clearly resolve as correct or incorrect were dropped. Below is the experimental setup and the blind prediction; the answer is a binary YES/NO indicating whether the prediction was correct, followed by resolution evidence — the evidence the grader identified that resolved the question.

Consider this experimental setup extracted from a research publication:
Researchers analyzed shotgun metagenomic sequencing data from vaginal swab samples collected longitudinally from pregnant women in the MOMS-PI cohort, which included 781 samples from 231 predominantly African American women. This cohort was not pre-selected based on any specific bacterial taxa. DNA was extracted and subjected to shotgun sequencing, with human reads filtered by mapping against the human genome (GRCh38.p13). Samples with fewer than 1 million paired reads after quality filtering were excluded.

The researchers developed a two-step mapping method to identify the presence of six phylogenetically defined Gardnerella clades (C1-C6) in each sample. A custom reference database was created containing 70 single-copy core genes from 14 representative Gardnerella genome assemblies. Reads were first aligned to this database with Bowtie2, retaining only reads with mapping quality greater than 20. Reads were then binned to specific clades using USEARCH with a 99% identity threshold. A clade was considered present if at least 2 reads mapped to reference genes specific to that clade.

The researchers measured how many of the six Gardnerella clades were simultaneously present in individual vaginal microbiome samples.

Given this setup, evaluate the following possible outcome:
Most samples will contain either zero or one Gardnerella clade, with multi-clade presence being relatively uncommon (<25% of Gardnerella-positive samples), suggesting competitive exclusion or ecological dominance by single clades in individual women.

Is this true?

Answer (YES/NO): NO